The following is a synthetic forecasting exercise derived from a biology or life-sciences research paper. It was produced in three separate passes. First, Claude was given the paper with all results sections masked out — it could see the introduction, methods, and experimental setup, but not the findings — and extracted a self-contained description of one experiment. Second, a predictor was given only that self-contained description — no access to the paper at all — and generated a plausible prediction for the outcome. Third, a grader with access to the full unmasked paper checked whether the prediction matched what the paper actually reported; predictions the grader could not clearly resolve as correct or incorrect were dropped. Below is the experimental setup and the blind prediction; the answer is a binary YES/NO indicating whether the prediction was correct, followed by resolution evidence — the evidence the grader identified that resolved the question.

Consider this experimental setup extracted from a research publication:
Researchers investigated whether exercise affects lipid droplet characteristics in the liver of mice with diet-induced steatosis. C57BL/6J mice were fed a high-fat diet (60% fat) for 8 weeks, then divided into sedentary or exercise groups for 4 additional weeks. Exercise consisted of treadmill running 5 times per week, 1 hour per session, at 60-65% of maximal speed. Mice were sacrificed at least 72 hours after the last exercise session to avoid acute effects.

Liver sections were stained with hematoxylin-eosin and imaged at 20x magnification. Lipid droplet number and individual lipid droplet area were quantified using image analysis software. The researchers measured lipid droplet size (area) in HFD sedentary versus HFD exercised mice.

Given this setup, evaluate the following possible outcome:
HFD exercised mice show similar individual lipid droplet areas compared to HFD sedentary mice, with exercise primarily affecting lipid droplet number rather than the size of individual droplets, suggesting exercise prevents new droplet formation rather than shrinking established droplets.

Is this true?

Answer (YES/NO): NO